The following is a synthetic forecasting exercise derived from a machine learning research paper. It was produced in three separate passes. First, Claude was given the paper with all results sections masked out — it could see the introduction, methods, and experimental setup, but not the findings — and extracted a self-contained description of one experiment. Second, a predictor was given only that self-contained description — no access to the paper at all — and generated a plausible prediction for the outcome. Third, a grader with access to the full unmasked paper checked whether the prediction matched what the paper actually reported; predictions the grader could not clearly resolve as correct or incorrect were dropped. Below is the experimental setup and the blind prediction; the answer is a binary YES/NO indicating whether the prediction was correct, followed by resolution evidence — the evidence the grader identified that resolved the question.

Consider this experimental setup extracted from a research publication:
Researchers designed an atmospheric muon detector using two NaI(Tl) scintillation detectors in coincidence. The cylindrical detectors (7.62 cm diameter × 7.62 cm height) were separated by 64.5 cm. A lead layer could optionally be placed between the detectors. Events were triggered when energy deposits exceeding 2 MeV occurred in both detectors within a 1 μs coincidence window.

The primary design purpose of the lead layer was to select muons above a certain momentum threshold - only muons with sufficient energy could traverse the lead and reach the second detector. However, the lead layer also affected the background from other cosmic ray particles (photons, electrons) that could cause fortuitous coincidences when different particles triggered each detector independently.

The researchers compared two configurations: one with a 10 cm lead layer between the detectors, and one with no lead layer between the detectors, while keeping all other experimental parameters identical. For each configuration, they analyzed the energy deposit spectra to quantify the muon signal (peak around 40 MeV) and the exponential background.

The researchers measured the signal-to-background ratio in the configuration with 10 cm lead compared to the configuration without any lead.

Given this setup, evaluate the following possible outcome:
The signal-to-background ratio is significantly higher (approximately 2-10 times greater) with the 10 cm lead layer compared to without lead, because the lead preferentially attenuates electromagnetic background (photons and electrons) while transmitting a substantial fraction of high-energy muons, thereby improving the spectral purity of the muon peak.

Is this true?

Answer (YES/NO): YES